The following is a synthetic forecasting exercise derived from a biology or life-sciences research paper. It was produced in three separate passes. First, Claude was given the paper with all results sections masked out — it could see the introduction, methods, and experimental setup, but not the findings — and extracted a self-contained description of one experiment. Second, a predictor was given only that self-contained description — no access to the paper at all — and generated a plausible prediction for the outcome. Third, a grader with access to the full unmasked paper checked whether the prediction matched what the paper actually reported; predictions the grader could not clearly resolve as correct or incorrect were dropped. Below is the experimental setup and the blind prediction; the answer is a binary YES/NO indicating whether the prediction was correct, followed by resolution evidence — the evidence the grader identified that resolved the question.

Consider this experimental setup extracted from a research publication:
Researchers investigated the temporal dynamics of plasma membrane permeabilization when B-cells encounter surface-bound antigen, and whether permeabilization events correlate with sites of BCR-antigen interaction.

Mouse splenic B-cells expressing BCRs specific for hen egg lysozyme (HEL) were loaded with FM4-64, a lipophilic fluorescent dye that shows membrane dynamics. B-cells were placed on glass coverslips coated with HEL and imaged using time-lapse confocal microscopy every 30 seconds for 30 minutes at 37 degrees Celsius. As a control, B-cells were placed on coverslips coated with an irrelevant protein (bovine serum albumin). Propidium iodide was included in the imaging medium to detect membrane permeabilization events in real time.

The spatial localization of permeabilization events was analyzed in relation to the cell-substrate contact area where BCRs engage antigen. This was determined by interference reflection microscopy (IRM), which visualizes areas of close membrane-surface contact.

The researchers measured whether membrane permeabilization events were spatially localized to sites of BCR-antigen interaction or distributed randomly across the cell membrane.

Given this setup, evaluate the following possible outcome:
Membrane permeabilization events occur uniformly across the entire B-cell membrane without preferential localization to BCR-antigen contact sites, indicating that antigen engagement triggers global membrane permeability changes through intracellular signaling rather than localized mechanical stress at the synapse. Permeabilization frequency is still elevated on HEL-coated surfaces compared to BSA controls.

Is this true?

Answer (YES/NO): NO